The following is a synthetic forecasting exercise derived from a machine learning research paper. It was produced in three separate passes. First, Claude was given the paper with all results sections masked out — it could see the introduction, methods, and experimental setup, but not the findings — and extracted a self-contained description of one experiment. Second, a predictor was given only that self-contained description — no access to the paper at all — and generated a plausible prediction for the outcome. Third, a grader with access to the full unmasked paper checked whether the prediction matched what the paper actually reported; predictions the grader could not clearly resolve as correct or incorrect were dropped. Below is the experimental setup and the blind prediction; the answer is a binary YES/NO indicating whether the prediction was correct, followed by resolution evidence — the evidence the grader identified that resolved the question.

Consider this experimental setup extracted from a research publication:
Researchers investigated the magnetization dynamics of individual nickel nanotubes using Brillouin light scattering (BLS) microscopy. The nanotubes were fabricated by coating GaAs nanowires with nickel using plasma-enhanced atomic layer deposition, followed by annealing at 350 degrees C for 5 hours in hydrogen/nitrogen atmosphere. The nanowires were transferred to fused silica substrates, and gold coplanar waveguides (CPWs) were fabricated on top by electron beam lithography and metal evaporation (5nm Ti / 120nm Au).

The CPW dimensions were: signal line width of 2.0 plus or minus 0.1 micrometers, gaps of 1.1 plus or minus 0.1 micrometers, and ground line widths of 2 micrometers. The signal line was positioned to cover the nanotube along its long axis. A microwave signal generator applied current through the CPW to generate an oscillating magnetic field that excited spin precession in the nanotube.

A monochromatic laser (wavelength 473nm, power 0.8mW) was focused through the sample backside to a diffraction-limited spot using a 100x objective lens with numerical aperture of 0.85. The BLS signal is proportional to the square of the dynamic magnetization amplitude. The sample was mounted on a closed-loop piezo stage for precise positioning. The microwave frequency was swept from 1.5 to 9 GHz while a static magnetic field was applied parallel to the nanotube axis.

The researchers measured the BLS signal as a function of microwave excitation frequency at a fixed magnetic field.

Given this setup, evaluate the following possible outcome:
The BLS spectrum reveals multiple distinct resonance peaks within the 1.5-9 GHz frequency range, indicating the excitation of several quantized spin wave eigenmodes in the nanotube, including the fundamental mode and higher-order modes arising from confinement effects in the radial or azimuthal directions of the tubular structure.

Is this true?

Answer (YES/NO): YES